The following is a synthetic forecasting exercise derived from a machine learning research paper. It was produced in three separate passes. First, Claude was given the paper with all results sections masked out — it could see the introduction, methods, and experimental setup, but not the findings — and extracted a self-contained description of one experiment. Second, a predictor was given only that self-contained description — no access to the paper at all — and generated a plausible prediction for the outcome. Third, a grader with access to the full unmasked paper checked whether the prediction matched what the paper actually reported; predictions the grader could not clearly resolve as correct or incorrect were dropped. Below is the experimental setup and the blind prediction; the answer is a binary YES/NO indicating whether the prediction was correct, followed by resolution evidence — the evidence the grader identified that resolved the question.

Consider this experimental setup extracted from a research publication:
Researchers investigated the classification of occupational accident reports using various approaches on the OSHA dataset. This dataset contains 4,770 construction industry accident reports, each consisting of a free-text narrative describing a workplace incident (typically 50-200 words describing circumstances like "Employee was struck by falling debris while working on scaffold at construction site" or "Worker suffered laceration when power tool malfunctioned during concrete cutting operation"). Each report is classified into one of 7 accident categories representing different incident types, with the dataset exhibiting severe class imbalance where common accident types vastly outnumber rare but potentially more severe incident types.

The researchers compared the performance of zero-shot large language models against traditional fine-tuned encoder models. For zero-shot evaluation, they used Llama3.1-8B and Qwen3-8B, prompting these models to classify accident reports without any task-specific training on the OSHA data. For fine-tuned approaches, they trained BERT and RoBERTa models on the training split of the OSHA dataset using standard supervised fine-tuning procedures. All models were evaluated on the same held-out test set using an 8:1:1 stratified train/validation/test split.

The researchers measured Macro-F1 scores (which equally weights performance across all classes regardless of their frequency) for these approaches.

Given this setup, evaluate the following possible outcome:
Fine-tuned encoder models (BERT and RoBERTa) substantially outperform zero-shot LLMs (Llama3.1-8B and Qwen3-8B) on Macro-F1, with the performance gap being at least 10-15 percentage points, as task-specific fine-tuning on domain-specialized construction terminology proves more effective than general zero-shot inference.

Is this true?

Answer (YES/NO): YES